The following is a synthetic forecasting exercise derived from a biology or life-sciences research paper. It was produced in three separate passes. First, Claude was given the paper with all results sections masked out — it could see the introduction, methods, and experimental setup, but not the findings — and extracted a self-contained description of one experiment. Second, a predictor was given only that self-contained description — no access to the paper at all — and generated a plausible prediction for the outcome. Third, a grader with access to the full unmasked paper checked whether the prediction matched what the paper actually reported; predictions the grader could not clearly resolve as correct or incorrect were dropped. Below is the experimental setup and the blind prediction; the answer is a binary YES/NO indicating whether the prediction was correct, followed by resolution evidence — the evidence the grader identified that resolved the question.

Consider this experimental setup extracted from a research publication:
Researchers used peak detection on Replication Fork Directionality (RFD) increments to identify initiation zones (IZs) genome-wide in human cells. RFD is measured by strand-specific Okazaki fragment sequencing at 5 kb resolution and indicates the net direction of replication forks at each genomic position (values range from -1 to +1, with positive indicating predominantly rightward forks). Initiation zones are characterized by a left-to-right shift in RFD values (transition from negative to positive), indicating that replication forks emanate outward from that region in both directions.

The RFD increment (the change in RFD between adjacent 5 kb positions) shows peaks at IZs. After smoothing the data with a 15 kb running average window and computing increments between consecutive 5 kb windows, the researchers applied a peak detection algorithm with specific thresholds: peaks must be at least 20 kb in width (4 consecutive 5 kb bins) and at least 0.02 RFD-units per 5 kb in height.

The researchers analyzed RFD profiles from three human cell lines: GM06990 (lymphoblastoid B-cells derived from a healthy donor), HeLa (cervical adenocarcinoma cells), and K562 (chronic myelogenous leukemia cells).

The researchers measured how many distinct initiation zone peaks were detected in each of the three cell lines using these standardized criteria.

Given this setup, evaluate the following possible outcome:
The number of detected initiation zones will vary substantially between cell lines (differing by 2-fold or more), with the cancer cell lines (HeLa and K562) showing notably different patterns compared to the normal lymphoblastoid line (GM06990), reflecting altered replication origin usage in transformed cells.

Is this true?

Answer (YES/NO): NO